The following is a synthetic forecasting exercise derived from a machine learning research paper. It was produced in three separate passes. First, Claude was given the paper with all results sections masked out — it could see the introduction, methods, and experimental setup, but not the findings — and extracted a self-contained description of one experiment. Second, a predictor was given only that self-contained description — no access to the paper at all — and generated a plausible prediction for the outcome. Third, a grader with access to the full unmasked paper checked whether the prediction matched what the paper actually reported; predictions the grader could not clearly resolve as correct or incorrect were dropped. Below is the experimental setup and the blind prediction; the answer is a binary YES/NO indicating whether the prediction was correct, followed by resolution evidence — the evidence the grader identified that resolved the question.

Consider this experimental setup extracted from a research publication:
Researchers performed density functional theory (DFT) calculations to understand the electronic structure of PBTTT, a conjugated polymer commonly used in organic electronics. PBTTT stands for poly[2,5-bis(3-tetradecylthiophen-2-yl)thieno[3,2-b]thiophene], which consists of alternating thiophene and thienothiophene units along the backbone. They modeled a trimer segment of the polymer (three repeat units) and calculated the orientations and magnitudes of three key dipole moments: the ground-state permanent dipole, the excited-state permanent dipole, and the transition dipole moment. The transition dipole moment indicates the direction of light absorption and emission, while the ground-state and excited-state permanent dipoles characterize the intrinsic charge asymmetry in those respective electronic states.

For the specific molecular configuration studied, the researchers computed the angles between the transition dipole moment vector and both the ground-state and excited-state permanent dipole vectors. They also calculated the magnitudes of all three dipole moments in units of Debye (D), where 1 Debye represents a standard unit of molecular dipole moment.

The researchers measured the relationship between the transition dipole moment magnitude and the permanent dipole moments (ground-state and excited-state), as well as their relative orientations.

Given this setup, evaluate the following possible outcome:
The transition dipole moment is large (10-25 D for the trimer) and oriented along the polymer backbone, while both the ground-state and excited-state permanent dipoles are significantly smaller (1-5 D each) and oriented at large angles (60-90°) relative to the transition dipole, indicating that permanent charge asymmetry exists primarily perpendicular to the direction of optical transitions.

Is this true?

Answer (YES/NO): NO